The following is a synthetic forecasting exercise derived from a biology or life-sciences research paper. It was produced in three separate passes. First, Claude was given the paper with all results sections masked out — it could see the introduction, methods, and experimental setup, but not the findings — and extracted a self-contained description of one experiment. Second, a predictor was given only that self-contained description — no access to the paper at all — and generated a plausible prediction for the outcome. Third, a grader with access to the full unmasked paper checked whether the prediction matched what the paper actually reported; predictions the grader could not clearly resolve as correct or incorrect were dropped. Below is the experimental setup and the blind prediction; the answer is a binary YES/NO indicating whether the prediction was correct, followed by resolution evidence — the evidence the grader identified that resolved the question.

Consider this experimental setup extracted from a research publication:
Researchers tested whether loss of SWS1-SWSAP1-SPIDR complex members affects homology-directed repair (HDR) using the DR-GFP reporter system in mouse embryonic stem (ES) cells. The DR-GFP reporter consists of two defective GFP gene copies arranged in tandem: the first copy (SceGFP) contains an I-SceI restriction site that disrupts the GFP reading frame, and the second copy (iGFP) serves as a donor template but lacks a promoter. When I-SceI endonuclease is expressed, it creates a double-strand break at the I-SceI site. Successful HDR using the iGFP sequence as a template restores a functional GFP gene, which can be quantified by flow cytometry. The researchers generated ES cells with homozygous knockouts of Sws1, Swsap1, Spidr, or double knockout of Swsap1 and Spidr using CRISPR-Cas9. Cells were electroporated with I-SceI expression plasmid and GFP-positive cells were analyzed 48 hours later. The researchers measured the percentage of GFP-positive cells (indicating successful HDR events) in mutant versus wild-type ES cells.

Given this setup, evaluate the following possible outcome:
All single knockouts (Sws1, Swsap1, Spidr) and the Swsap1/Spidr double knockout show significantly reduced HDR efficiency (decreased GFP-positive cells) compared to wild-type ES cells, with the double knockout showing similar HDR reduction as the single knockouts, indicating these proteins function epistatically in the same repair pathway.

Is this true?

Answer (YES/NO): NO